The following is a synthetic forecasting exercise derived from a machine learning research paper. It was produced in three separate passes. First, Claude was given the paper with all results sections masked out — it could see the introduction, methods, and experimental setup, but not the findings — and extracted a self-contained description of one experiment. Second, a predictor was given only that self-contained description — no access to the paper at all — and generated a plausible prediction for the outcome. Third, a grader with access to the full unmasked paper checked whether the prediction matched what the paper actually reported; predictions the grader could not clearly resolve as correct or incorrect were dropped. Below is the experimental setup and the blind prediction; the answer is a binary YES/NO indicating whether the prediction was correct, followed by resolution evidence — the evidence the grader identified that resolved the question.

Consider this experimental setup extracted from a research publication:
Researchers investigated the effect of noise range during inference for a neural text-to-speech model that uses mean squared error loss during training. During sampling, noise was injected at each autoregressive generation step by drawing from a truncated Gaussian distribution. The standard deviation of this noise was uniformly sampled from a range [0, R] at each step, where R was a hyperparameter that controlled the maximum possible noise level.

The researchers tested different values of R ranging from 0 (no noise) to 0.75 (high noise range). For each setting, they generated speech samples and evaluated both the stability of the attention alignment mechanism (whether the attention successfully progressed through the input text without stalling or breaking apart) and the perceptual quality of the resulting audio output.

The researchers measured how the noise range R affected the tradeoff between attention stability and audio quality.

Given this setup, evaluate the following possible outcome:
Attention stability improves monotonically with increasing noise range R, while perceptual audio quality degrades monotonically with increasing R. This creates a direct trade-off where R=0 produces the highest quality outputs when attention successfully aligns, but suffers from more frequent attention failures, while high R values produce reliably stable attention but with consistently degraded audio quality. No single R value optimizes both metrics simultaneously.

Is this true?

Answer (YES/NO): NO